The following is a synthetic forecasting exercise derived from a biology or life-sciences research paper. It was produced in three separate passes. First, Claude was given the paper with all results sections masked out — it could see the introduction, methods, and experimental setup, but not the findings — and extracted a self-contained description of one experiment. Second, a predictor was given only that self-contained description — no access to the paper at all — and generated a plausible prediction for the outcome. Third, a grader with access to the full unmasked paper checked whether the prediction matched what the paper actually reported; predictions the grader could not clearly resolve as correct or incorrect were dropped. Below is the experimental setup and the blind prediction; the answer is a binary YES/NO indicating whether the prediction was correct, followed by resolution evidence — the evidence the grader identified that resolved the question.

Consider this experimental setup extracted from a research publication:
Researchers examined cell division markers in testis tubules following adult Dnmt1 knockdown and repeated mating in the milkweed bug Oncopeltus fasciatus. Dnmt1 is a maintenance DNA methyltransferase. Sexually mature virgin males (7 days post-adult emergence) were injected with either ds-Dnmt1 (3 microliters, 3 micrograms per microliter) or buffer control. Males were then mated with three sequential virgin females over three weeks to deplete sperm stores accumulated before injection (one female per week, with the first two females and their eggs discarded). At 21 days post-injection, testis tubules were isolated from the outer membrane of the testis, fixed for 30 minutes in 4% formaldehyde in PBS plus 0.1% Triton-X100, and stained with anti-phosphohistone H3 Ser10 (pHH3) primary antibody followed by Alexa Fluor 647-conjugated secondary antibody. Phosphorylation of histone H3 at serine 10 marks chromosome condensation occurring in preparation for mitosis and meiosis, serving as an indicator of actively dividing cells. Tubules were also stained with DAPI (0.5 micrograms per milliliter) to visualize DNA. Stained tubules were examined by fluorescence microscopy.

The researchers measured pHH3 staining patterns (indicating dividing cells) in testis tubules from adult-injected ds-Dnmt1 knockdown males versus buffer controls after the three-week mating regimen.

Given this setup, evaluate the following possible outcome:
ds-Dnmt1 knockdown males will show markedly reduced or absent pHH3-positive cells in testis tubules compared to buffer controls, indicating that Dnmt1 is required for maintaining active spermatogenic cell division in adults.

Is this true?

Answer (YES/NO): YES